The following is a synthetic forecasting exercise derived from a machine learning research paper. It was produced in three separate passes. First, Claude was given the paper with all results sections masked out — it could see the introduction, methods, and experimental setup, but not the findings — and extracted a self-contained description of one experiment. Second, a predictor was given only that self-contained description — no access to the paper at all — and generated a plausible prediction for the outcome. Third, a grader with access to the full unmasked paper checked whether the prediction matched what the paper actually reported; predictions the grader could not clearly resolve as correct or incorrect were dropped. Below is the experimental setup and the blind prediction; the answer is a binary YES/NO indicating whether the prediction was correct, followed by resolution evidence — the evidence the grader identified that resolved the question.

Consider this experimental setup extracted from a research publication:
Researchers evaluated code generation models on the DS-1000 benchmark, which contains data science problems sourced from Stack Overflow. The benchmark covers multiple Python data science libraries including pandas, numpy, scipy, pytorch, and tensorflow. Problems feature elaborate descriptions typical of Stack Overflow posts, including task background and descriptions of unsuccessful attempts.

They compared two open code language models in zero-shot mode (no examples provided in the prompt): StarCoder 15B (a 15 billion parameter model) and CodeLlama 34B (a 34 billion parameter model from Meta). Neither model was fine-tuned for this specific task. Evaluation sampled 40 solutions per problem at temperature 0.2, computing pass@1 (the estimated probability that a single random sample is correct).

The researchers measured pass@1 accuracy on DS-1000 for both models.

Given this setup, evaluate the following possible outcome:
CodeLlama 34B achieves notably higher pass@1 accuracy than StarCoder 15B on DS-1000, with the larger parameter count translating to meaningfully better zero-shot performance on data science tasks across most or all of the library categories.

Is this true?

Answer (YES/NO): NO